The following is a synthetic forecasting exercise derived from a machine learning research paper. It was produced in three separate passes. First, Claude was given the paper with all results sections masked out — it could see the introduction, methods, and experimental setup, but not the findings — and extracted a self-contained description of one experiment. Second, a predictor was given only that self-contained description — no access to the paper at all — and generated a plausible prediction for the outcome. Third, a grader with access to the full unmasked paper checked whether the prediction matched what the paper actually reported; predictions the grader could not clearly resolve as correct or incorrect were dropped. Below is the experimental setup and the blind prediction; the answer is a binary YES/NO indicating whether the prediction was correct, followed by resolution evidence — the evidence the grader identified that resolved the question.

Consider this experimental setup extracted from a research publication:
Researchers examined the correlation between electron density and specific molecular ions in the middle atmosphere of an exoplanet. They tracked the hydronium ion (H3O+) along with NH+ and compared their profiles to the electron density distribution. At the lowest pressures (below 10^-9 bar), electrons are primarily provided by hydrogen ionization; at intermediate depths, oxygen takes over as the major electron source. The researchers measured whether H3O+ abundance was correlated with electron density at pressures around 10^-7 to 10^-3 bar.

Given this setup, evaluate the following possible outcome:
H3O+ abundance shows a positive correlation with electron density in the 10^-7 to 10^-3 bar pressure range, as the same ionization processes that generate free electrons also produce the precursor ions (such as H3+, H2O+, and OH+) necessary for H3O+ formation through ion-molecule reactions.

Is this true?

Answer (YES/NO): YES